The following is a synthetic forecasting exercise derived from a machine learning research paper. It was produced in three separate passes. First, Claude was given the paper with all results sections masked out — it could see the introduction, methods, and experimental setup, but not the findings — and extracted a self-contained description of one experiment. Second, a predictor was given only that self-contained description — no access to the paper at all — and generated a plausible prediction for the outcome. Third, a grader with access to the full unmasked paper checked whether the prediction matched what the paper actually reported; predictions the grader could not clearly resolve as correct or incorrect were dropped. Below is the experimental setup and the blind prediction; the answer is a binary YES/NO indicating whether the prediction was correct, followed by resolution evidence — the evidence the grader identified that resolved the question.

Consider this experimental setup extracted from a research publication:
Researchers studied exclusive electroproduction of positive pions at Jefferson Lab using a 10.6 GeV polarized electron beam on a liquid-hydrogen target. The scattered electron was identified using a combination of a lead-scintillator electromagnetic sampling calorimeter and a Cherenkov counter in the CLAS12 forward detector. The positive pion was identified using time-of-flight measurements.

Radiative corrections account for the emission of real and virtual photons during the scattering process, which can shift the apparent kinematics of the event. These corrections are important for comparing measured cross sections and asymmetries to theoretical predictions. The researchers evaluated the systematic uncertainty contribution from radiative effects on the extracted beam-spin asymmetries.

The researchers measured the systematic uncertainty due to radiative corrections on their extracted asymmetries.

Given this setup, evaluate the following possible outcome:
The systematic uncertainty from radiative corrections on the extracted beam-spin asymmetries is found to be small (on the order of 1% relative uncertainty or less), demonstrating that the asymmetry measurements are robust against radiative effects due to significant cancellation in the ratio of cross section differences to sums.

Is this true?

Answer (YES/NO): NO